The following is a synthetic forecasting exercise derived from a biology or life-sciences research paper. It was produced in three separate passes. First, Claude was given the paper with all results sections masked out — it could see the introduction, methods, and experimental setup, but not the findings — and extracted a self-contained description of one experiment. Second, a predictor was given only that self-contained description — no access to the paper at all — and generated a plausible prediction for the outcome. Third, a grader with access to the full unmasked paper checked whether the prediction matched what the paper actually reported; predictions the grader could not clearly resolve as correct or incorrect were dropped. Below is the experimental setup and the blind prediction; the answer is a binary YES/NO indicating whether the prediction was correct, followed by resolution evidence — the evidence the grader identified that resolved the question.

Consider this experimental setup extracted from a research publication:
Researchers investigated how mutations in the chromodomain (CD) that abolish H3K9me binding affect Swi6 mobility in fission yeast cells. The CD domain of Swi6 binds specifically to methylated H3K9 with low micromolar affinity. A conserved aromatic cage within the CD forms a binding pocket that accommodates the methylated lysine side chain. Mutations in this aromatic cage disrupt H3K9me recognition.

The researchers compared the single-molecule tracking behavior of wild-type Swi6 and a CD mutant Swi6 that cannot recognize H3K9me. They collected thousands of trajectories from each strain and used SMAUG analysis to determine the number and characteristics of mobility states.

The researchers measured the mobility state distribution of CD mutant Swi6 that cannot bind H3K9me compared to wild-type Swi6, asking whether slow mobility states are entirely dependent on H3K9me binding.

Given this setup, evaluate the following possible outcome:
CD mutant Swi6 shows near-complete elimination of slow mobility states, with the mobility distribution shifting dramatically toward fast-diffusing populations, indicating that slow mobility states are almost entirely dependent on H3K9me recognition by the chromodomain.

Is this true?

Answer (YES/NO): YES